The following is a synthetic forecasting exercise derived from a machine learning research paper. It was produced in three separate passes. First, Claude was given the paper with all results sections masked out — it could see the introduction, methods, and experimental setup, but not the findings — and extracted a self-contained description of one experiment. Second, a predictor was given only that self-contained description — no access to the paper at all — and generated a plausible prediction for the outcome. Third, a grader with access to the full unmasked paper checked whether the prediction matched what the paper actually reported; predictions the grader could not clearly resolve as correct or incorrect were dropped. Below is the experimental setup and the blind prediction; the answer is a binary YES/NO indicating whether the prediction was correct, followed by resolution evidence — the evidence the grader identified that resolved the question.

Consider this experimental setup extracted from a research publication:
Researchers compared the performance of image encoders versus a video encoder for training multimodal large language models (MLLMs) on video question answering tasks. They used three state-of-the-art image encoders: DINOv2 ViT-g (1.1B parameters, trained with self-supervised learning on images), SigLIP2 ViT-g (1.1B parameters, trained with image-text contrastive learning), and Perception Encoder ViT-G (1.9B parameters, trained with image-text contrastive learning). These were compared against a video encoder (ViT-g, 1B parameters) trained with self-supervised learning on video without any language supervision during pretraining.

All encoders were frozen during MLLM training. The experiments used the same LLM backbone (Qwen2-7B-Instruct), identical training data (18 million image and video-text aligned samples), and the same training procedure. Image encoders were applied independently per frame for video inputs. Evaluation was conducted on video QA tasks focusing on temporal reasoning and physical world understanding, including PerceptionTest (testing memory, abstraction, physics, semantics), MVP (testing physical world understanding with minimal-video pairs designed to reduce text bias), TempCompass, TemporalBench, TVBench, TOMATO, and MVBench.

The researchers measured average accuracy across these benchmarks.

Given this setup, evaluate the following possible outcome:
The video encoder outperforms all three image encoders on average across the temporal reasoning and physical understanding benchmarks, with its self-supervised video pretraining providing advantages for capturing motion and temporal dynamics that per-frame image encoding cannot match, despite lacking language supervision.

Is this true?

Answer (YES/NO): YES